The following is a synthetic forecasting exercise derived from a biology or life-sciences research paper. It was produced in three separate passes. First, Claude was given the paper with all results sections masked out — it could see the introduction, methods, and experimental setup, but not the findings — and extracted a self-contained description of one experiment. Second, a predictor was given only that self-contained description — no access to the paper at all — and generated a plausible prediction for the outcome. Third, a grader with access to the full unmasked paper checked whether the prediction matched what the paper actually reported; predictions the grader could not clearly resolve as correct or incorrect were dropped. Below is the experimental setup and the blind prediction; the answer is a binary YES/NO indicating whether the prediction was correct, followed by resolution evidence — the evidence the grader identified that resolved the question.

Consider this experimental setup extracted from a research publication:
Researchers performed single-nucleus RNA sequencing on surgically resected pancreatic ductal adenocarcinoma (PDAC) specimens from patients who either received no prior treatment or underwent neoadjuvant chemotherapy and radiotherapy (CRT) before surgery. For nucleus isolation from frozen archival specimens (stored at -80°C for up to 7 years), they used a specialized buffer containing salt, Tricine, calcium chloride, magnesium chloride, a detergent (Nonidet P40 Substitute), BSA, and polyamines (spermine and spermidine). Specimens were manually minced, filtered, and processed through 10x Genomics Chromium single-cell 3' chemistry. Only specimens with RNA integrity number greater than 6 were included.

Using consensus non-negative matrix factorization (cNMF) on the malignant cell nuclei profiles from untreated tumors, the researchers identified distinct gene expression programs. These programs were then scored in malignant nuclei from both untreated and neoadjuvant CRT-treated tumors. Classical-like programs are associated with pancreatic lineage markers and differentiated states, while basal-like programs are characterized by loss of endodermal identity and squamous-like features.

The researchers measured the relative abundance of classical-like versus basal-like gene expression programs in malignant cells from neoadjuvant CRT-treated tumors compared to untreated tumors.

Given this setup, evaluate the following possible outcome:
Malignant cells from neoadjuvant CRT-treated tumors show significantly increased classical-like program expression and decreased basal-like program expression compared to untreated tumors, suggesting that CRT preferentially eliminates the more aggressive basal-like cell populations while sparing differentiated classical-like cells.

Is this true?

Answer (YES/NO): NO